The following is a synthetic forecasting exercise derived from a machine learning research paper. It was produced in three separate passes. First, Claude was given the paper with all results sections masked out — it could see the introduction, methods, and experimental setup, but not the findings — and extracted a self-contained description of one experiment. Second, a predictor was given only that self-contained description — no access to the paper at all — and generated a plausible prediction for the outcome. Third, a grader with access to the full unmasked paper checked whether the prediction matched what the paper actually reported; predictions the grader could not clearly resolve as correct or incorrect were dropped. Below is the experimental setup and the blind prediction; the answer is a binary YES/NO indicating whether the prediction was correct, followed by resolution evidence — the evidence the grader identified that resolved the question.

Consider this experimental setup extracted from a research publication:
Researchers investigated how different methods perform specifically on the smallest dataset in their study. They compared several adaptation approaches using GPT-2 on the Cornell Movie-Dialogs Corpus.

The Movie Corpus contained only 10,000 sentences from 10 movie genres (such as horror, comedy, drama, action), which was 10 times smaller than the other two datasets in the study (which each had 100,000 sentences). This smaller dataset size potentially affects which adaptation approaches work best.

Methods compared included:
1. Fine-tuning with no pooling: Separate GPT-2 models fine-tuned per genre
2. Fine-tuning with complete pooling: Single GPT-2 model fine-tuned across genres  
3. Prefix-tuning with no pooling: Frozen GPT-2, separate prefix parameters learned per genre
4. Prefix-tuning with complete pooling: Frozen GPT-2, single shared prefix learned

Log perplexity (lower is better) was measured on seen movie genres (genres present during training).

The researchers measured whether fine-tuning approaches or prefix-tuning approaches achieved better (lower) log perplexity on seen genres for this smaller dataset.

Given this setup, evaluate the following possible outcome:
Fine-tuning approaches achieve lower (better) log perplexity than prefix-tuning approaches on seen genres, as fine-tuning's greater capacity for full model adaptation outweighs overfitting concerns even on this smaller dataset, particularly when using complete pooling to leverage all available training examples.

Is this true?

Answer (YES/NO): NO